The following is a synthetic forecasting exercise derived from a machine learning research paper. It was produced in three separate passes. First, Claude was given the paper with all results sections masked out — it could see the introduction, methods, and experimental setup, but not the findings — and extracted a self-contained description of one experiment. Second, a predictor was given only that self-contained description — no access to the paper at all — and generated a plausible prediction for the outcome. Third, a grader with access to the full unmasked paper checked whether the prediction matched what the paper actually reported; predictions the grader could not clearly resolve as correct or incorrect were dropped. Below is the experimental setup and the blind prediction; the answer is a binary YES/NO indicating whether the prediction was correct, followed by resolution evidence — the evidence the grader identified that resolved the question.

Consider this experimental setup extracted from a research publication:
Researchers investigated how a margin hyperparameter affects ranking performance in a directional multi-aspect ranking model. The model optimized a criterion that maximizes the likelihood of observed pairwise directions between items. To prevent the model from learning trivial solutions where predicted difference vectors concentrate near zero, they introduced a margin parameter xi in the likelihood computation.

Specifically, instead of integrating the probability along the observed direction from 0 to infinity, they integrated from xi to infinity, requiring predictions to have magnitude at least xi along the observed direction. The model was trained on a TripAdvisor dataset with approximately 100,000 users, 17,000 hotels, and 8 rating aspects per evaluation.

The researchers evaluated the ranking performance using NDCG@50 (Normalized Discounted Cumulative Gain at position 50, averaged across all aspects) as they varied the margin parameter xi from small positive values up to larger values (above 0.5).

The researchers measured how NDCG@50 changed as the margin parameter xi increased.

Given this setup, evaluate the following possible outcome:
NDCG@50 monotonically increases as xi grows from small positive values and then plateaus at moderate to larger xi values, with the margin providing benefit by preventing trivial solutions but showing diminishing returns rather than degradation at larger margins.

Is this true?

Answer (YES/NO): NO